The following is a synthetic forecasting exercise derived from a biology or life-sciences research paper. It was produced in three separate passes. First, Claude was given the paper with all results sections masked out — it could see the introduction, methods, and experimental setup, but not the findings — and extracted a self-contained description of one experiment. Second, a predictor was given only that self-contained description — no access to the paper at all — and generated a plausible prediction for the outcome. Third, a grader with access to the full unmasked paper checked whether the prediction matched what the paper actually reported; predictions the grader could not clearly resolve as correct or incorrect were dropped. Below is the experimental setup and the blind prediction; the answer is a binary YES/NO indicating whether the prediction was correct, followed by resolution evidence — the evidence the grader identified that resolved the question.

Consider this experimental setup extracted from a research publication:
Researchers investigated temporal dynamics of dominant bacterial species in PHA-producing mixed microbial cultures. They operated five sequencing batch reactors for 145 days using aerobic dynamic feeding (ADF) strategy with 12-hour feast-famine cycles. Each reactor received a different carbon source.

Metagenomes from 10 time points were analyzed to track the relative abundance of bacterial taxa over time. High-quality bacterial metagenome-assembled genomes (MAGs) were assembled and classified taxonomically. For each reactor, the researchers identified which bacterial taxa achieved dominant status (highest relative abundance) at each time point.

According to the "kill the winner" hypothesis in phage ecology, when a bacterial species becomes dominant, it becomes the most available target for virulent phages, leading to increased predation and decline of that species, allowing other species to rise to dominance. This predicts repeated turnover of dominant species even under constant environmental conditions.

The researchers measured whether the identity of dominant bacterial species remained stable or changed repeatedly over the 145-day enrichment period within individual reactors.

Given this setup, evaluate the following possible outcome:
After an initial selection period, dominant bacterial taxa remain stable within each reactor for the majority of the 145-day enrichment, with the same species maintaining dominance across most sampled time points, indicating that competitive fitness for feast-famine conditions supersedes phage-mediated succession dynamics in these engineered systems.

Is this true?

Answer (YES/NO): NO